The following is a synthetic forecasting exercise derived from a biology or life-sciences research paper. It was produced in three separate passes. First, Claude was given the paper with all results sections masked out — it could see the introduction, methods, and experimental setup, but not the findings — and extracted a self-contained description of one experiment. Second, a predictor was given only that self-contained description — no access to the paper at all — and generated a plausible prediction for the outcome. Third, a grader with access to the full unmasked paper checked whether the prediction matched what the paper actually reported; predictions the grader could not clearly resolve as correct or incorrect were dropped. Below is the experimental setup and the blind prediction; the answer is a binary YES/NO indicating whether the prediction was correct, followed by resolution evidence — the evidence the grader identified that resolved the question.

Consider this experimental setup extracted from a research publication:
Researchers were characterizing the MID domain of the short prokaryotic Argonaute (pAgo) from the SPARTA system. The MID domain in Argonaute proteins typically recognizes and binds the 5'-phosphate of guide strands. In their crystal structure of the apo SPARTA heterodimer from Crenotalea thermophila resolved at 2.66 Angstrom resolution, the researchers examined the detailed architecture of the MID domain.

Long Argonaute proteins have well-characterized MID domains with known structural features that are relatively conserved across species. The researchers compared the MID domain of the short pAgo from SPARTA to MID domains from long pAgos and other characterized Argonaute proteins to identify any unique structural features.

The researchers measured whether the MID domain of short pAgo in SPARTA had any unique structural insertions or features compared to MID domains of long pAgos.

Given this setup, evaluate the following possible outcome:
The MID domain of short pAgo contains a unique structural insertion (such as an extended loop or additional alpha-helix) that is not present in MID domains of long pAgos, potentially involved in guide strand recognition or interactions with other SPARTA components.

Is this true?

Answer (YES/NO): YES